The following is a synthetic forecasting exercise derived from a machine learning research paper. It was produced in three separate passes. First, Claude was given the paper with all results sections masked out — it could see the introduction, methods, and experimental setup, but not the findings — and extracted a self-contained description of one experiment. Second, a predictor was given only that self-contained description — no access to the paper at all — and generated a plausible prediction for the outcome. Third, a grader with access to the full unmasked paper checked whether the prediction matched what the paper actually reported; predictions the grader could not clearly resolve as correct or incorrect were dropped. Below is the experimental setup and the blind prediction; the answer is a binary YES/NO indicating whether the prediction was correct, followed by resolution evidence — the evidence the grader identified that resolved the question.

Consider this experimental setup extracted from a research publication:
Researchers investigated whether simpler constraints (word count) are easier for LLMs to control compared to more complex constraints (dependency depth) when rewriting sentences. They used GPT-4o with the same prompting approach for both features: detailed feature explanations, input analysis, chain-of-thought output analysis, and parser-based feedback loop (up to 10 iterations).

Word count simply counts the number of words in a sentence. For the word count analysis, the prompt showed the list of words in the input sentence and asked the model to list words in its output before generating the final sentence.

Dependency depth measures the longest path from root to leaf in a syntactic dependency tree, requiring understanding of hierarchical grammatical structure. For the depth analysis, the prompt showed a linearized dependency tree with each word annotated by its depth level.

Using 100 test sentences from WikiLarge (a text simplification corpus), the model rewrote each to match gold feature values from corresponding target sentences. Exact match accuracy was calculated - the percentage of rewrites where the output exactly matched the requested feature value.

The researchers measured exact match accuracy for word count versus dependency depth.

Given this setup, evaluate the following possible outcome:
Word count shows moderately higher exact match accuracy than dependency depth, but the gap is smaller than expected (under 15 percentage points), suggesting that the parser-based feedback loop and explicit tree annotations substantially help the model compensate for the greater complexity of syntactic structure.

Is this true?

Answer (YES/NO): NO